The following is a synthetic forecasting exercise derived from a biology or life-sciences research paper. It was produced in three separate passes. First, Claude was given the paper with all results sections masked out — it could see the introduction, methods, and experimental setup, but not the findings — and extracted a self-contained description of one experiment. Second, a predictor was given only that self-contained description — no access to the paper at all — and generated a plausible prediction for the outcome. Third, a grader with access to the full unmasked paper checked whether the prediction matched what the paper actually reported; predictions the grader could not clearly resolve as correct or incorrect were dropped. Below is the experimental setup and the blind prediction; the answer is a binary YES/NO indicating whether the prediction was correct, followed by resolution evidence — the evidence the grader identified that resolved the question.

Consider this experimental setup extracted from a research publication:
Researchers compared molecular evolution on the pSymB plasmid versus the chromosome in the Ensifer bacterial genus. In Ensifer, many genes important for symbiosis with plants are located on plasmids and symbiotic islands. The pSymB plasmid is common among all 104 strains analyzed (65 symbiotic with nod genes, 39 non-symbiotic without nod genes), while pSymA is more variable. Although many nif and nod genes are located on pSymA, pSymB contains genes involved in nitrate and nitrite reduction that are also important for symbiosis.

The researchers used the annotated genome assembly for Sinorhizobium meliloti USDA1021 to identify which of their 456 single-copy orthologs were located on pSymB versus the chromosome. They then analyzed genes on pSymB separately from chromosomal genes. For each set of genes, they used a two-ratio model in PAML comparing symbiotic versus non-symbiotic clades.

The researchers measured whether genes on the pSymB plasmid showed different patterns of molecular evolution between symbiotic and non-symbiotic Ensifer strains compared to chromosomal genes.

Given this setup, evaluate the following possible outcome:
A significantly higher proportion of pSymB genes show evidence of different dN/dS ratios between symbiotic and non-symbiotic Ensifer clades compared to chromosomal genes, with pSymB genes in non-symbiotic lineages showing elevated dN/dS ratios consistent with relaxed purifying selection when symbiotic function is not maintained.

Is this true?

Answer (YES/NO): NO